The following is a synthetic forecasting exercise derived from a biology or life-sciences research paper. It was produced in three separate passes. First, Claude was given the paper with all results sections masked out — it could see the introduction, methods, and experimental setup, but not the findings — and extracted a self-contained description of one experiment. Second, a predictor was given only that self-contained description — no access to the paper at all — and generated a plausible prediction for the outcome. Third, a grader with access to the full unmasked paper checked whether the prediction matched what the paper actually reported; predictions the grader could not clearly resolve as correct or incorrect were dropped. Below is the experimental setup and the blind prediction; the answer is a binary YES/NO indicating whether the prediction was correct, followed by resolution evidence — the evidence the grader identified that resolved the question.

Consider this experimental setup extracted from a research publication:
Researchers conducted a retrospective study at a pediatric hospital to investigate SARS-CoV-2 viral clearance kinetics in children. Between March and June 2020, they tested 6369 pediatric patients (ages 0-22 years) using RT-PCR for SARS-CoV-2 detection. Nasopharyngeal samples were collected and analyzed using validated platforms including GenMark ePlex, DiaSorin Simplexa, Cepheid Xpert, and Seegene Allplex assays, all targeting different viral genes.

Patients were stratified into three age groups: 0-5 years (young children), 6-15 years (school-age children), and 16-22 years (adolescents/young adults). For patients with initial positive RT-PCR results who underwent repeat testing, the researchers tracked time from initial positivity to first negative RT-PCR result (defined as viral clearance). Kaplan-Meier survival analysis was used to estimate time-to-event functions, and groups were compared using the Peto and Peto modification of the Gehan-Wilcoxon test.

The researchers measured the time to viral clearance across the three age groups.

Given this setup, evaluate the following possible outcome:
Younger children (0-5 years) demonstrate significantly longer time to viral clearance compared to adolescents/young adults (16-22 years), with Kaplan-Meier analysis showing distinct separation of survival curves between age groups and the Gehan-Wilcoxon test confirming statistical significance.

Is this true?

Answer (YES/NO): NO